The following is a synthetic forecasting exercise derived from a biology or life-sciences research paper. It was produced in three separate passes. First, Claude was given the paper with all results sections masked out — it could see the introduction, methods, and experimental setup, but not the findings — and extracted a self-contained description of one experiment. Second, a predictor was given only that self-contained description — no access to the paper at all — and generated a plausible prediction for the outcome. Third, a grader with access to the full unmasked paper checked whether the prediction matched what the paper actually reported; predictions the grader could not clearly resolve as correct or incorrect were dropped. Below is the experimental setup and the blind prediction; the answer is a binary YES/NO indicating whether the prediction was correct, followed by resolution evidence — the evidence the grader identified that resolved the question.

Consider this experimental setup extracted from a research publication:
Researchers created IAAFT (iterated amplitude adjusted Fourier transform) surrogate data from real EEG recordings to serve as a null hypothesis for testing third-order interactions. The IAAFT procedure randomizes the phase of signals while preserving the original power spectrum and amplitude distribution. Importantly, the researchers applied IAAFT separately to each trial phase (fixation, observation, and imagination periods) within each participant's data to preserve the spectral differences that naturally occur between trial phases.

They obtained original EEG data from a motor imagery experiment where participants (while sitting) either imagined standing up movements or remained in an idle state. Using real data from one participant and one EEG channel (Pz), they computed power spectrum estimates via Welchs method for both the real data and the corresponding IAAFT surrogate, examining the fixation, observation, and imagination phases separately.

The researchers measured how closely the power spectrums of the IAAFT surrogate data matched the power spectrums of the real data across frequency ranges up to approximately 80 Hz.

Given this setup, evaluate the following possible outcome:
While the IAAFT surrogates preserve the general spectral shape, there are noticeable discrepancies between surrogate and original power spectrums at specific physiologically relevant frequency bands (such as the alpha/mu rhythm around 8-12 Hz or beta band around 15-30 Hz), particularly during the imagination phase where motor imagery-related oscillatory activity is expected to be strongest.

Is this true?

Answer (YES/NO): NO